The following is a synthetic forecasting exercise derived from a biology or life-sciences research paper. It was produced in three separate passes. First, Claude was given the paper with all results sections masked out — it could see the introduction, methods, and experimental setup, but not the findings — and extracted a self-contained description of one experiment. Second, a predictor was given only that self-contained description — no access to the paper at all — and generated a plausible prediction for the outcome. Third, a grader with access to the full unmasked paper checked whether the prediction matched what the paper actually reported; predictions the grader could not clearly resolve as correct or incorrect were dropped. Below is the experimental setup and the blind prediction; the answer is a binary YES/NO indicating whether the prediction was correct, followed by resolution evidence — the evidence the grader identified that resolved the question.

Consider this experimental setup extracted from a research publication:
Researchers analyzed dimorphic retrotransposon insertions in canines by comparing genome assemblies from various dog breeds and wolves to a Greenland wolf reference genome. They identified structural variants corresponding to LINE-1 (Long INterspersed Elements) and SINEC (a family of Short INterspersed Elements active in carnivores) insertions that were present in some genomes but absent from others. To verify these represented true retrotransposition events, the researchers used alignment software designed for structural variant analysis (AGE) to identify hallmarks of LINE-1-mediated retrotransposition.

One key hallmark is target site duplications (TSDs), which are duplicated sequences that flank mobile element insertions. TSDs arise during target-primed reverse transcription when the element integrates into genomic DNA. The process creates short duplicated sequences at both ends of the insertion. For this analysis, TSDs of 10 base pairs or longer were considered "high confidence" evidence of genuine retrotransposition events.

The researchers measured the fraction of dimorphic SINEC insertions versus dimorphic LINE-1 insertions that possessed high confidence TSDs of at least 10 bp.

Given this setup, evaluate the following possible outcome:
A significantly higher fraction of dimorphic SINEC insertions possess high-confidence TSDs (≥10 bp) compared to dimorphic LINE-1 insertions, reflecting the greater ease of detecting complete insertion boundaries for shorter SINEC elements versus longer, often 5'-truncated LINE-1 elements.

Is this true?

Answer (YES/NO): YES